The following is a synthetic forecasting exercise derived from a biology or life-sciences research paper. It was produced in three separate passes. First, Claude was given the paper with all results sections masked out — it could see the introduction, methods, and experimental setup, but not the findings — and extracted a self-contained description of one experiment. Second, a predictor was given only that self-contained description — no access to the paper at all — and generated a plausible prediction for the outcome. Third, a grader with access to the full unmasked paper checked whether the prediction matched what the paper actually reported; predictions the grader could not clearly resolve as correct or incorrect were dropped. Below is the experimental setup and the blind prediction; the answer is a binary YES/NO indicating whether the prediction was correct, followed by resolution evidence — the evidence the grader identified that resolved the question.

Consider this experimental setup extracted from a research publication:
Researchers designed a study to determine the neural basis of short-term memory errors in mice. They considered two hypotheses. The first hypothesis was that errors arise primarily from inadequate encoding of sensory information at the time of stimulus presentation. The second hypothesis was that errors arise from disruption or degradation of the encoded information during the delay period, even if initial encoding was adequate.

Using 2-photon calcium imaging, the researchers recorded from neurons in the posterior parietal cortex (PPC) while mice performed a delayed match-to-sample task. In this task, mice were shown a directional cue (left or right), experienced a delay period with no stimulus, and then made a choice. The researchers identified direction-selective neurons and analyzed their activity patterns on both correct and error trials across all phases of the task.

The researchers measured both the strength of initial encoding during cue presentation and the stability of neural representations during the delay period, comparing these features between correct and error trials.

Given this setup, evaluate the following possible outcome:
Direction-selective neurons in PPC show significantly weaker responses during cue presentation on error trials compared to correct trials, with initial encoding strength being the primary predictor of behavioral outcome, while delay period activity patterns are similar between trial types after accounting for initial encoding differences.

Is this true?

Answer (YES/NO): NO